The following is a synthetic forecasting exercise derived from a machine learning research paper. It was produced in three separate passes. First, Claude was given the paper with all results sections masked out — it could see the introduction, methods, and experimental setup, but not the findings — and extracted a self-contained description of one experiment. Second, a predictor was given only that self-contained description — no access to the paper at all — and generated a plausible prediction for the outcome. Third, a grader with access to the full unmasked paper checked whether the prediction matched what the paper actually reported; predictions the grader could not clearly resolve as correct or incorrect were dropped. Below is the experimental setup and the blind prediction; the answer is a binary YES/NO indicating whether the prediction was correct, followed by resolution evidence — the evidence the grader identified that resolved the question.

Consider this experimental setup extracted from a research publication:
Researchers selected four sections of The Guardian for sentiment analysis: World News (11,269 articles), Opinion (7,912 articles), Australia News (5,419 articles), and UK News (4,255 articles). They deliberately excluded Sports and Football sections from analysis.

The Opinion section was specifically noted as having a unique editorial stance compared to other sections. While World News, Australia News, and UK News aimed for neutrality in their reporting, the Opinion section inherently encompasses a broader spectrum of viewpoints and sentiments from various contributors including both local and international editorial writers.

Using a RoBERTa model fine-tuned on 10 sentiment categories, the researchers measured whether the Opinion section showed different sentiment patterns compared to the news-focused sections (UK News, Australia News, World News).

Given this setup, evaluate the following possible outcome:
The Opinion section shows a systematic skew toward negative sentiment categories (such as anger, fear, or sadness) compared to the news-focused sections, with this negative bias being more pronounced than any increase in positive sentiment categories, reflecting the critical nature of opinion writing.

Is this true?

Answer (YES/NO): NO